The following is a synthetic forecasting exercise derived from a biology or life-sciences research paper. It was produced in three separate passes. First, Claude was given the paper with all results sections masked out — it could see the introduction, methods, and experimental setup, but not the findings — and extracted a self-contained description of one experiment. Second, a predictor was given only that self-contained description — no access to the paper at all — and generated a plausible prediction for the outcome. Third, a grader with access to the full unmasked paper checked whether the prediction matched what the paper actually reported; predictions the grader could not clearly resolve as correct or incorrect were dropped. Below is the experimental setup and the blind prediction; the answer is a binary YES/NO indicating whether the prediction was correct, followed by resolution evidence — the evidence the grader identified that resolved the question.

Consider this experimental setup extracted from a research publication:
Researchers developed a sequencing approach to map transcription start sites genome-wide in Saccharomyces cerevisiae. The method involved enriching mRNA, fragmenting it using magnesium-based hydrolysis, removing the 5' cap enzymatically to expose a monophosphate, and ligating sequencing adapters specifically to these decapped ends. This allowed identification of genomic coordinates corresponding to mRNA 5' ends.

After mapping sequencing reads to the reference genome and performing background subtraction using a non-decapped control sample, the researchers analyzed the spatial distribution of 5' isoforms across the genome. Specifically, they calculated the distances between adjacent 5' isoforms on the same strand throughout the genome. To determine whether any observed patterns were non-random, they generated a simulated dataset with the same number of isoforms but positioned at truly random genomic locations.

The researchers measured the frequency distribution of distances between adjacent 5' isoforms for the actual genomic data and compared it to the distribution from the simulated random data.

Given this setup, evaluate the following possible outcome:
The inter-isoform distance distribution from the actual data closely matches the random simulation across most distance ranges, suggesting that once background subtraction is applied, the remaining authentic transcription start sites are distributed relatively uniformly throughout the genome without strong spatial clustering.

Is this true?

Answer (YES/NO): NO